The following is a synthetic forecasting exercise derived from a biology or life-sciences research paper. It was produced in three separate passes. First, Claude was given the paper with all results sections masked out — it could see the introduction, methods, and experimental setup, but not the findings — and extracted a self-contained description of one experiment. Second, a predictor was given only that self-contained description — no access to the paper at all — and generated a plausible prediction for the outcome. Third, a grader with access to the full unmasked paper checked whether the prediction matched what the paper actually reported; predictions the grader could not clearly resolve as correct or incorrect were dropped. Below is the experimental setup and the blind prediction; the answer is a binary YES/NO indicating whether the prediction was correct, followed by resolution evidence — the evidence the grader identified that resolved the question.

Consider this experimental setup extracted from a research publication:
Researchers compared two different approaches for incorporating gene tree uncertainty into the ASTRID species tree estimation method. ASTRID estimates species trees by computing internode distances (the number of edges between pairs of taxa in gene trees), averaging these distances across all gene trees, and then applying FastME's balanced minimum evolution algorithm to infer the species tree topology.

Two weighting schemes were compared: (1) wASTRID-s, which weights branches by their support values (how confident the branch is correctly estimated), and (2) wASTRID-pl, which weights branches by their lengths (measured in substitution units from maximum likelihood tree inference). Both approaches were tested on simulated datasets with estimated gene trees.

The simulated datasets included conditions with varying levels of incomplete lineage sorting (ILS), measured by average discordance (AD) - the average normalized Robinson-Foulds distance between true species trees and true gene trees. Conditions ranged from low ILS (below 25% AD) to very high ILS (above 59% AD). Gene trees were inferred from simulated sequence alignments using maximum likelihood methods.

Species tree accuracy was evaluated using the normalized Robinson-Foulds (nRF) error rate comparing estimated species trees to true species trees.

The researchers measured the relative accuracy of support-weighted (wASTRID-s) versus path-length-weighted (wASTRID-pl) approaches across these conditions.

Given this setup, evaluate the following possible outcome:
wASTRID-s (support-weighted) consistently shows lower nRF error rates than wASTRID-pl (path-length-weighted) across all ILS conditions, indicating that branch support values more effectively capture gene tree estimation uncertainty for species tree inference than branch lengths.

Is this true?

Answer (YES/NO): YES